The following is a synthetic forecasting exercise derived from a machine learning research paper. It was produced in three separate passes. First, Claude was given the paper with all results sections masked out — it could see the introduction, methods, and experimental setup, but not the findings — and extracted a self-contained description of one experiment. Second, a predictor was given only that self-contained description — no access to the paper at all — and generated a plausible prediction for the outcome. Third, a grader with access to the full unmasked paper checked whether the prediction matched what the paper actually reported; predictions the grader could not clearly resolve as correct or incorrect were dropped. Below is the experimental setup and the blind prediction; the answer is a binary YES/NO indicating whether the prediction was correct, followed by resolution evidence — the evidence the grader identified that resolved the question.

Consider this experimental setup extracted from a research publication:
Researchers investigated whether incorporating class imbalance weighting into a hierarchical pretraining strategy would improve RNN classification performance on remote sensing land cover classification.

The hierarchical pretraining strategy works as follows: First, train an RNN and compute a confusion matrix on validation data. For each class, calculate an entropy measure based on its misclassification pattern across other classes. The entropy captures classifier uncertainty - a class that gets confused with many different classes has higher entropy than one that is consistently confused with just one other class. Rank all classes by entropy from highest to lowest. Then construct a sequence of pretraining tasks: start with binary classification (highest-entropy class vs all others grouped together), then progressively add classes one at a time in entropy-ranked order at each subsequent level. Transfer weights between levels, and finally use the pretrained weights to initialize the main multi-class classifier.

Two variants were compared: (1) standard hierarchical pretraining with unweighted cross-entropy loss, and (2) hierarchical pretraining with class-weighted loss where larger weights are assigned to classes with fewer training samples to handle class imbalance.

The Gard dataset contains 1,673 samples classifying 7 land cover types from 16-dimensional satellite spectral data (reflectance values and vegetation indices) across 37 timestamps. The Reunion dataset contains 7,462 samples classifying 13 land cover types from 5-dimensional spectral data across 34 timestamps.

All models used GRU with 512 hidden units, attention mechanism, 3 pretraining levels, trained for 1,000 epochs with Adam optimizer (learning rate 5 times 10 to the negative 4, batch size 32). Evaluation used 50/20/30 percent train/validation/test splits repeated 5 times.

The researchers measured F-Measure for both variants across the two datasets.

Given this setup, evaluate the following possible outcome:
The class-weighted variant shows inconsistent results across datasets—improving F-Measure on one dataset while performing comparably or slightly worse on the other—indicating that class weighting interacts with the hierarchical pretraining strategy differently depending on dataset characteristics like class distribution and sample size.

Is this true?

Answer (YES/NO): NO